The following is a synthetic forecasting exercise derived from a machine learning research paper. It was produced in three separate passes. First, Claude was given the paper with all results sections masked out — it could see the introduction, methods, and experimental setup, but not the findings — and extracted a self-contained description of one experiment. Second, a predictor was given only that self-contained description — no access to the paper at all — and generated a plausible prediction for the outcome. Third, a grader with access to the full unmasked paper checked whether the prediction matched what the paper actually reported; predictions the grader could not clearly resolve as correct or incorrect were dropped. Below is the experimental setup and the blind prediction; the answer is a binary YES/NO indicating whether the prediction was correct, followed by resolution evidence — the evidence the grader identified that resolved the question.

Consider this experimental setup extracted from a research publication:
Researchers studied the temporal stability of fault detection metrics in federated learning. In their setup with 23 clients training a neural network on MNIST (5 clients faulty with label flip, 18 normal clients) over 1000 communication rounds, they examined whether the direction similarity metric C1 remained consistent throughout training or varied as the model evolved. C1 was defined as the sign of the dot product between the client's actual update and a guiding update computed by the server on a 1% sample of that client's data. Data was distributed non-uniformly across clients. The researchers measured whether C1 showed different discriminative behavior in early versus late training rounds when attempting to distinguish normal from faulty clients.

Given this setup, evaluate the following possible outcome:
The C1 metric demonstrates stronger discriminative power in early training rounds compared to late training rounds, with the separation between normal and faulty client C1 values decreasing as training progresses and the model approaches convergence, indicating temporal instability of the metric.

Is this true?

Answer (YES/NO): NO